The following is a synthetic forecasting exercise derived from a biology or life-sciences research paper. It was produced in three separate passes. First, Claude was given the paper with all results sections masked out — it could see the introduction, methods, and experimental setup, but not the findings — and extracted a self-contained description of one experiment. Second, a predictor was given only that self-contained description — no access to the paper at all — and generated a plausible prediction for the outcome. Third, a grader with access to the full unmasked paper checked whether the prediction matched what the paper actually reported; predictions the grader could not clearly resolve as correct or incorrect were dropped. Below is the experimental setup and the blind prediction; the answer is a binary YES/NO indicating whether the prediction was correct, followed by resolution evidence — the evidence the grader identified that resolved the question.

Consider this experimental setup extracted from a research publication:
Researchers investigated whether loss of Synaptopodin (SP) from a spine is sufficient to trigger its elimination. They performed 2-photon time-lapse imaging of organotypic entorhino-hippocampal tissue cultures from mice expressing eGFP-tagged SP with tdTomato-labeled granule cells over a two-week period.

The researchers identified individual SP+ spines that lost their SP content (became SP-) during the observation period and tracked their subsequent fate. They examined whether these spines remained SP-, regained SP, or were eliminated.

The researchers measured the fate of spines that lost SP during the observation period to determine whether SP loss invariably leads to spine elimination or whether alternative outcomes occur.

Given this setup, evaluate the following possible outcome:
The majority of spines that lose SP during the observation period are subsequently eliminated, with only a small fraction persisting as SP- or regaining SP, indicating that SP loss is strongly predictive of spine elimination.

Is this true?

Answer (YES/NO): NO